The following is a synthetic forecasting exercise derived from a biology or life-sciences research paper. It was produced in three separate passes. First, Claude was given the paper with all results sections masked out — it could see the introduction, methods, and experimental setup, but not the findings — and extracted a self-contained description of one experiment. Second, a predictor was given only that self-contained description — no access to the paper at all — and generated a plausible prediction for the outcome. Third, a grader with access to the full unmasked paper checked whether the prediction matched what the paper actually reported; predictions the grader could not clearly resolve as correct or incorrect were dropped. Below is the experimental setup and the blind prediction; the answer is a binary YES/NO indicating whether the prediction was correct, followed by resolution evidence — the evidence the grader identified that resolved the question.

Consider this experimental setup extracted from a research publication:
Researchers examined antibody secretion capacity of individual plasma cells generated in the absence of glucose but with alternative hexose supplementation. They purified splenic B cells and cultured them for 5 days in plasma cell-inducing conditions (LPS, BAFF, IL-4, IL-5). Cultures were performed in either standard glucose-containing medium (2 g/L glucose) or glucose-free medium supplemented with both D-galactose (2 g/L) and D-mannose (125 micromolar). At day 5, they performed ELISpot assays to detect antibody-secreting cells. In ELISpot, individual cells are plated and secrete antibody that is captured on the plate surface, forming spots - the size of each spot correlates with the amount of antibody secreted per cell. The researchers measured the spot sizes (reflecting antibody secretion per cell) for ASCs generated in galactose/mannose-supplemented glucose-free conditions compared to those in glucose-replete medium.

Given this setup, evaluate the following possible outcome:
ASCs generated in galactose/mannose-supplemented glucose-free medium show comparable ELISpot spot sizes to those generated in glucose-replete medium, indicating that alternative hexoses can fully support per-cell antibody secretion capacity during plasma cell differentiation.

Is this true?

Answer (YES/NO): YES